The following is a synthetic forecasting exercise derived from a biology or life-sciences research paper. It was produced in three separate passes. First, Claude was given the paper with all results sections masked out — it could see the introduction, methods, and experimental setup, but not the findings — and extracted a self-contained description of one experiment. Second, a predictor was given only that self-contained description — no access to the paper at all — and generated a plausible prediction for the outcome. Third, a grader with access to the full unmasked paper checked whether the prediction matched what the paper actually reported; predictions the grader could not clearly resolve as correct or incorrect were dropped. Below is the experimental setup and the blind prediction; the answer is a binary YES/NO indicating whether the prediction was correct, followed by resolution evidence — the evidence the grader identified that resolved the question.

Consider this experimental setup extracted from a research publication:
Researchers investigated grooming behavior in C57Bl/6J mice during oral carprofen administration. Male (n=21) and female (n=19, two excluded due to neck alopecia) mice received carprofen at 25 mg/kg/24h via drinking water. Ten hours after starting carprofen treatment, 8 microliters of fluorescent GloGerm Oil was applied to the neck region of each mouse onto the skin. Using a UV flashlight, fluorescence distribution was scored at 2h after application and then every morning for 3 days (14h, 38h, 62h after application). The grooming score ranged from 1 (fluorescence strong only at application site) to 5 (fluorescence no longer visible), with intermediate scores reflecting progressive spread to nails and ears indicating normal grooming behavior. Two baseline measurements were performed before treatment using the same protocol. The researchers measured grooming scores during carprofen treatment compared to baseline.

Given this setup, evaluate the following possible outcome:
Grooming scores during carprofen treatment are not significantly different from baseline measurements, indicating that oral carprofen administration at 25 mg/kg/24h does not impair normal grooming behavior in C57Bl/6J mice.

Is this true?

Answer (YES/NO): YES